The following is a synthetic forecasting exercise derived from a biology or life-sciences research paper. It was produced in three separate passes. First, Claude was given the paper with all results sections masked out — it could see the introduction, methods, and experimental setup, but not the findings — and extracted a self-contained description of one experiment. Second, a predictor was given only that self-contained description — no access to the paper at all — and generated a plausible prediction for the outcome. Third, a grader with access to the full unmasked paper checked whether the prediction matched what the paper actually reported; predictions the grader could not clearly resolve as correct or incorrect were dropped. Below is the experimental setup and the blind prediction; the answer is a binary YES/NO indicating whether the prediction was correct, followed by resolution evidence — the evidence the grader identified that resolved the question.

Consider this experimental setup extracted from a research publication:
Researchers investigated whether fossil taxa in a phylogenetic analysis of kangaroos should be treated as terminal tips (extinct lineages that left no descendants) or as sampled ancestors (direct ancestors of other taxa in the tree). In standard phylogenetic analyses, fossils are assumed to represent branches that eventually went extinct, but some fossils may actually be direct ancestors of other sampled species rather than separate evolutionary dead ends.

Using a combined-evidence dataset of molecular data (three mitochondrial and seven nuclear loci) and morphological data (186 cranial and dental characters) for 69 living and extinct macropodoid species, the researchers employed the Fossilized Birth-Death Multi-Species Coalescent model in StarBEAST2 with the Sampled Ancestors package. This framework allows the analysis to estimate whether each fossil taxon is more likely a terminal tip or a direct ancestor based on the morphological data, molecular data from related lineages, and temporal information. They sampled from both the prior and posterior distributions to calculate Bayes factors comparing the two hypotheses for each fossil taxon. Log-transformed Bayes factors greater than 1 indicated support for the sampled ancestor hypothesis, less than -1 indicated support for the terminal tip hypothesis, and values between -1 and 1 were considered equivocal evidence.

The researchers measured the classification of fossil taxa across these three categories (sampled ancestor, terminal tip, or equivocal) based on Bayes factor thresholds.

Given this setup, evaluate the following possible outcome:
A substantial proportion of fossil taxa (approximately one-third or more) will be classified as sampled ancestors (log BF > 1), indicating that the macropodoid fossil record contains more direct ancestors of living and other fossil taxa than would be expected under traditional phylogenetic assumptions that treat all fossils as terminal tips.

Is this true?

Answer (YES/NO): NO